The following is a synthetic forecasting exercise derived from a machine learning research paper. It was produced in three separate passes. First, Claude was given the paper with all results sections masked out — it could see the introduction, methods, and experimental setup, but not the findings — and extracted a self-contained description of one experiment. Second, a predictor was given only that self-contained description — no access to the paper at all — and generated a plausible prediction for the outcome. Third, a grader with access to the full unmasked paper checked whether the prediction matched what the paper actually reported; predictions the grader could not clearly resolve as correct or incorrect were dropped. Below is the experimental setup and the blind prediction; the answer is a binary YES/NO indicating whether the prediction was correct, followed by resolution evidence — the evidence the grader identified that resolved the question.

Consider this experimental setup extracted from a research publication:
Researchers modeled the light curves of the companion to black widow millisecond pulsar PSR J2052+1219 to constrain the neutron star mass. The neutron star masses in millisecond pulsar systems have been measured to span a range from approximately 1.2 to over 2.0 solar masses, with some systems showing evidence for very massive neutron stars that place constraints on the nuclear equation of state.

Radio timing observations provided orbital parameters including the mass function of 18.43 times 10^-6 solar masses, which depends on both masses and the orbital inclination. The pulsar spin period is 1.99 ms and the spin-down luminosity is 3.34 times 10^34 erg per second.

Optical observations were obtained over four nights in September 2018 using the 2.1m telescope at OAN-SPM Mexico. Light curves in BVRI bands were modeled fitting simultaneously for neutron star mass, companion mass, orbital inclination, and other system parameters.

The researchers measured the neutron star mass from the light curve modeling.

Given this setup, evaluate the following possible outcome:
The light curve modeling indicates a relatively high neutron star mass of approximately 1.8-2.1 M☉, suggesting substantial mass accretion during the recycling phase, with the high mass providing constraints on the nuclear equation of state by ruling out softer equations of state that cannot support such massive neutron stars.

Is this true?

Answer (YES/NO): NO